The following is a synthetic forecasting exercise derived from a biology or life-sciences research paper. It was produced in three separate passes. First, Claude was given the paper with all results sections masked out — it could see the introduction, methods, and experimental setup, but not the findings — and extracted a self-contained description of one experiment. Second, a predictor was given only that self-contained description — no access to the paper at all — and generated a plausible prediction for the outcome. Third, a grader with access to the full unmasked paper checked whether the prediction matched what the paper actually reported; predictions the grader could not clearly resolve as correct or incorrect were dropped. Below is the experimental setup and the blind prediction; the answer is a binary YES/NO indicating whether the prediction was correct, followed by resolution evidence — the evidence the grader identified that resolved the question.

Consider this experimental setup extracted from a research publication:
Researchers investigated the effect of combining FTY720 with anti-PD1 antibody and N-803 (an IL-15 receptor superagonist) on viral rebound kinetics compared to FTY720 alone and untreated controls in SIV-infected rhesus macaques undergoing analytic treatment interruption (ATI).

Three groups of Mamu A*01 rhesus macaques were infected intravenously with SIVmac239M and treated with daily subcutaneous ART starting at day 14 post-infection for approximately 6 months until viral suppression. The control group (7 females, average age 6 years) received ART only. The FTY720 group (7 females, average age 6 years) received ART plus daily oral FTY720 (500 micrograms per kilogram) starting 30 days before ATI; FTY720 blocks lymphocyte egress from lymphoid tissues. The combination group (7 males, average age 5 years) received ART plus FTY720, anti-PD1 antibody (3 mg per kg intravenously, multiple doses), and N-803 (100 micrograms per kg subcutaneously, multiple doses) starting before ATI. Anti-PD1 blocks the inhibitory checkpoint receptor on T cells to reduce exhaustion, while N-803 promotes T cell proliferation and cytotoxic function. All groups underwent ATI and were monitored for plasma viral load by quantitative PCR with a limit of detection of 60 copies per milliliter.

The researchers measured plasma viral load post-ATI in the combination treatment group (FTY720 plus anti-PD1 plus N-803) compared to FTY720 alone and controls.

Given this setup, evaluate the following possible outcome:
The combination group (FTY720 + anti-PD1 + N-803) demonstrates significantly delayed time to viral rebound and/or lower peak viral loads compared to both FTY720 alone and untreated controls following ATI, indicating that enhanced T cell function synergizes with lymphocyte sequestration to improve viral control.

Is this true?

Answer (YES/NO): NO